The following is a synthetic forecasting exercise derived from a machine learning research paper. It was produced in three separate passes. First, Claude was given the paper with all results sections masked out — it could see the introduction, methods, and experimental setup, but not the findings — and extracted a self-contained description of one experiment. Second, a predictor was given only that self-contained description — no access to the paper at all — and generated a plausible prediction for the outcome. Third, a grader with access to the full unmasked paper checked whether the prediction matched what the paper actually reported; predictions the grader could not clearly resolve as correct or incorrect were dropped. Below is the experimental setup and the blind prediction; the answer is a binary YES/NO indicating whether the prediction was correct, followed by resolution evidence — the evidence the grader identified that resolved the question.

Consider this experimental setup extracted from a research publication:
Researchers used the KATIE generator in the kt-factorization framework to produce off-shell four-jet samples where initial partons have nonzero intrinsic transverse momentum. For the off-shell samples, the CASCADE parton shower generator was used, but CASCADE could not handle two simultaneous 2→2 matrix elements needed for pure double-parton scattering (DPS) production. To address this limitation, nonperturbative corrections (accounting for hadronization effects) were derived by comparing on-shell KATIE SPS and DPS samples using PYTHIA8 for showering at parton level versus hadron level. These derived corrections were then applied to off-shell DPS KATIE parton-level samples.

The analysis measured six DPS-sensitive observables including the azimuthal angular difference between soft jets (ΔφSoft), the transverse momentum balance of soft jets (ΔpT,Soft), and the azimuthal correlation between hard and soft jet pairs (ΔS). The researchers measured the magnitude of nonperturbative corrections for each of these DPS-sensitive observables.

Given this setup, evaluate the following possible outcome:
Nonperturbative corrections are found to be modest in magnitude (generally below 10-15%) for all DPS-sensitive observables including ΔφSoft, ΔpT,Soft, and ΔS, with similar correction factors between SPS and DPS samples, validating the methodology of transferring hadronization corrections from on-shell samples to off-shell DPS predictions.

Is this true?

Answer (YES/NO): YES